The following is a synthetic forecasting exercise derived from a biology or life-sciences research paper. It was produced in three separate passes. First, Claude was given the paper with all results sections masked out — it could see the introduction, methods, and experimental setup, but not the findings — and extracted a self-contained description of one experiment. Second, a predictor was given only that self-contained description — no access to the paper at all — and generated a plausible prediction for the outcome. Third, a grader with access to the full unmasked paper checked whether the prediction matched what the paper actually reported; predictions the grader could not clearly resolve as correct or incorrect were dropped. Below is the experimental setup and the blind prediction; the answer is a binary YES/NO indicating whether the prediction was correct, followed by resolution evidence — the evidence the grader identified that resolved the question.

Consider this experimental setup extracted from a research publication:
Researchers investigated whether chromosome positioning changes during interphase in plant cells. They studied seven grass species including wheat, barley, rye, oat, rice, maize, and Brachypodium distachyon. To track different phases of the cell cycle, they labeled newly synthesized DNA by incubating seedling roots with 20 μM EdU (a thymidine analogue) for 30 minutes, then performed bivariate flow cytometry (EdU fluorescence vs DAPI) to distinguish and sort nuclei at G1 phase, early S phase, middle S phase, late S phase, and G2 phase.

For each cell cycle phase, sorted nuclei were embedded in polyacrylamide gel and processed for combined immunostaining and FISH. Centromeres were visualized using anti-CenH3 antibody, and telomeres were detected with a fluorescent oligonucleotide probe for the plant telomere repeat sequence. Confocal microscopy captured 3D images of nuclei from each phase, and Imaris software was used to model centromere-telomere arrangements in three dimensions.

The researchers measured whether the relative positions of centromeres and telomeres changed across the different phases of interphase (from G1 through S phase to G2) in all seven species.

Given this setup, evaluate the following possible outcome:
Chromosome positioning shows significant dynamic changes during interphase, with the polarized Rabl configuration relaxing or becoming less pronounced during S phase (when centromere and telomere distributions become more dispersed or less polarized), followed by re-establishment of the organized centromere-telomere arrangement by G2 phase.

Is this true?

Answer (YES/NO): NO